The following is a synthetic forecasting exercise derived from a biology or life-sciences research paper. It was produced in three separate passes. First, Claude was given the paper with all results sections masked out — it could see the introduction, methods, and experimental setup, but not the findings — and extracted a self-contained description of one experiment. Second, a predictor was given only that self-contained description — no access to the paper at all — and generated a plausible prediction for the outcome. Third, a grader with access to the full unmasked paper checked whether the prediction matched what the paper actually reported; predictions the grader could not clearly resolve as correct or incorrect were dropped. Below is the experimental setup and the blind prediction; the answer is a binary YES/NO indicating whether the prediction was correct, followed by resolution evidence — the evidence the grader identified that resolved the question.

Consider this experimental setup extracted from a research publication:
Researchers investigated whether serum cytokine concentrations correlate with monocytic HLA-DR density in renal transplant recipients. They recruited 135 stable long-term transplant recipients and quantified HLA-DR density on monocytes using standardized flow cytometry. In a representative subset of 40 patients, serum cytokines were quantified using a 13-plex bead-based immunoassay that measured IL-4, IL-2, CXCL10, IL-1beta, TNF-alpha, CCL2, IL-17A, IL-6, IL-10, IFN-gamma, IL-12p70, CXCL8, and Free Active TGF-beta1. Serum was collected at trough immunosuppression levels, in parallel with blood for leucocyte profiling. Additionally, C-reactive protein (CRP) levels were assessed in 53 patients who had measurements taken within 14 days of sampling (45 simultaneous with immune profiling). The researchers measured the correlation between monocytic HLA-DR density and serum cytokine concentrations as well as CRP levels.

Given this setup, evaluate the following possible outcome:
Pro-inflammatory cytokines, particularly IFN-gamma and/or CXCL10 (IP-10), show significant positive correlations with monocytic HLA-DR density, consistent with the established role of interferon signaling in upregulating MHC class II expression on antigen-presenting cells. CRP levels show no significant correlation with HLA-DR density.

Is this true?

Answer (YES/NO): NO